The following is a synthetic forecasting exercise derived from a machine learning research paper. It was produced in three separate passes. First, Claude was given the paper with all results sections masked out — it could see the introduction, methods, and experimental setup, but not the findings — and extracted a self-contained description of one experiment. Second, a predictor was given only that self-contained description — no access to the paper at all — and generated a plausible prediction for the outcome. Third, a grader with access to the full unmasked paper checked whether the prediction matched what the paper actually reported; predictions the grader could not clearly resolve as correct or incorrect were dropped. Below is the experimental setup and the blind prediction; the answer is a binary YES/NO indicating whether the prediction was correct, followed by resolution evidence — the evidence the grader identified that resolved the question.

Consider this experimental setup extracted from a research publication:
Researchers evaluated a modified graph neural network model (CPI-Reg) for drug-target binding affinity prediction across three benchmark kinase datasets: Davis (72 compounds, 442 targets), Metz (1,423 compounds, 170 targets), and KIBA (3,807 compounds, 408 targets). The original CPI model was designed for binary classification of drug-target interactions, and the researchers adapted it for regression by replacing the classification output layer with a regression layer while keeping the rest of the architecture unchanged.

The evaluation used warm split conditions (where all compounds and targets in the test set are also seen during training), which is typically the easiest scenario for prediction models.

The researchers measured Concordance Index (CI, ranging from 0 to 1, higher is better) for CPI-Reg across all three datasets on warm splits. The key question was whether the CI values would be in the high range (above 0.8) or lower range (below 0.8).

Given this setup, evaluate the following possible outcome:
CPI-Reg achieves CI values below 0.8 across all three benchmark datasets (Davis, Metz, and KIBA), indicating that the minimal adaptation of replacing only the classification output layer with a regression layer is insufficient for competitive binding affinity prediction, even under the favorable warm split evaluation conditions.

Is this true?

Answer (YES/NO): YES